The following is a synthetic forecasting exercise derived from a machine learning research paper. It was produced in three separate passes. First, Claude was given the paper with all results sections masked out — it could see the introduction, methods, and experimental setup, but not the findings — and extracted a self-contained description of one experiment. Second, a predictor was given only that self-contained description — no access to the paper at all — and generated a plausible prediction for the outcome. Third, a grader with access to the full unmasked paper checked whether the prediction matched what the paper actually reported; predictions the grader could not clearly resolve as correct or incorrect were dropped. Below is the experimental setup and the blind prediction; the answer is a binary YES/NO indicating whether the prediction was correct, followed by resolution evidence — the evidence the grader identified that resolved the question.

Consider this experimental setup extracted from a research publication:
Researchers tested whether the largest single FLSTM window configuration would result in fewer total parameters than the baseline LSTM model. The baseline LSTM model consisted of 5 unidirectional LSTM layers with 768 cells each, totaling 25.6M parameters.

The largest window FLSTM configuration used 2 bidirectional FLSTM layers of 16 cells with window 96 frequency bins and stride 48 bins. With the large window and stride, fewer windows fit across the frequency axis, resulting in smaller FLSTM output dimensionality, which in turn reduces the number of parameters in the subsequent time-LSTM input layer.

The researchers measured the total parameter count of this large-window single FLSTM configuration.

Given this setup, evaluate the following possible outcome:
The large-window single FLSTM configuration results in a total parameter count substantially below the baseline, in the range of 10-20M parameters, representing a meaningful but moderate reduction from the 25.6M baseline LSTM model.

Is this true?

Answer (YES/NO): NO